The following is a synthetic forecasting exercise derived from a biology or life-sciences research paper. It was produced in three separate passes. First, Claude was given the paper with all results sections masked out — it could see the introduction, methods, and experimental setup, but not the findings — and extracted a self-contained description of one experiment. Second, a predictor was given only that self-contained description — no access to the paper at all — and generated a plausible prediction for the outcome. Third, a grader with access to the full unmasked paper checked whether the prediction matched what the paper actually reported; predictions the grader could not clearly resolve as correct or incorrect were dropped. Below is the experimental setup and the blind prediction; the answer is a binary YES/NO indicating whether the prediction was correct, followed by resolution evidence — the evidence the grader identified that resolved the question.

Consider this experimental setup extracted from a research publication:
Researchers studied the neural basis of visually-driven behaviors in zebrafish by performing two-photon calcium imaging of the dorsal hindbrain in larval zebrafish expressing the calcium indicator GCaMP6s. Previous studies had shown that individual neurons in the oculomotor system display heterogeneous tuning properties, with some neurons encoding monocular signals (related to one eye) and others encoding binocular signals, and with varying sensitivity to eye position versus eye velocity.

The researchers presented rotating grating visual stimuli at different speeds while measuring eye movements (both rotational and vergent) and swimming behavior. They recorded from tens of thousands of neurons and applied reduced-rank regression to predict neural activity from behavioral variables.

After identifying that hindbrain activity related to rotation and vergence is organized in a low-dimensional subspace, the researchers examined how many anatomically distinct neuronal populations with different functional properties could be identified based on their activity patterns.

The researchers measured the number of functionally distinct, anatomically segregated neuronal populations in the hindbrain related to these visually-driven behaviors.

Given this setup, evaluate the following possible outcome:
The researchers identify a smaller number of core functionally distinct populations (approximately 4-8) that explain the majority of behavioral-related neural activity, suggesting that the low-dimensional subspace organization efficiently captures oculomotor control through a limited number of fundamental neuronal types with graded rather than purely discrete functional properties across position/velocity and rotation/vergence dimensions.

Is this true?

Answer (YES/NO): NO